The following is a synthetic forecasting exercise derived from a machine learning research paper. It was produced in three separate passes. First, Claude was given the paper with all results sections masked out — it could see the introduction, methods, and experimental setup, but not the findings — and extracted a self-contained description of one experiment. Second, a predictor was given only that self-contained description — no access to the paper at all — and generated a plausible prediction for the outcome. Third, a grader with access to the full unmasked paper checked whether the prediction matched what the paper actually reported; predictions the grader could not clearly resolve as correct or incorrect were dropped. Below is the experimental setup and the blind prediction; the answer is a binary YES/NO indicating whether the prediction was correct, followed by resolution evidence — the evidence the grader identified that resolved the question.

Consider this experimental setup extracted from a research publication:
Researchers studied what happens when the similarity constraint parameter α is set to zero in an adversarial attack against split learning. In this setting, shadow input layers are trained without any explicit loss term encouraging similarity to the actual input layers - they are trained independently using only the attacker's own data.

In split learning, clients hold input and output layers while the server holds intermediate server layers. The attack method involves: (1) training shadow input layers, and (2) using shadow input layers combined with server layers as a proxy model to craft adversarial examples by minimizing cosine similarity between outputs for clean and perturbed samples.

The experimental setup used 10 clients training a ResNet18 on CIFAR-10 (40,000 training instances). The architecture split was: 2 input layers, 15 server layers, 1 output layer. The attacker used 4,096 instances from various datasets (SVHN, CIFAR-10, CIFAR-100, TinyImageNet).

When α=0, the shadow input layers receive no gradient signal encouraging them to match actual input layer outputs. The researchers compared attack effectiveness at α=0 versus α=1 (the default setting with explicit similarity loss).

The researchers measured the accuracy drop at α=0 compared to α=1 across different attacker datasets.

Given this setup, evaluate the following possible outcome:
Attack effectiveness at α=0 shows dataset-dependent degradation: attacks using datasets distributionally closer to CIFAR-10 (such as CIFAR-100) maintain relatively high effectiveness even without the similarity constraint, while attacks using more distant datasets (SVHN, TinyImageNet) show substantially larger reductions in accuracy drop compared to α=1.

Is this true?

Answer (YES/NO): NO